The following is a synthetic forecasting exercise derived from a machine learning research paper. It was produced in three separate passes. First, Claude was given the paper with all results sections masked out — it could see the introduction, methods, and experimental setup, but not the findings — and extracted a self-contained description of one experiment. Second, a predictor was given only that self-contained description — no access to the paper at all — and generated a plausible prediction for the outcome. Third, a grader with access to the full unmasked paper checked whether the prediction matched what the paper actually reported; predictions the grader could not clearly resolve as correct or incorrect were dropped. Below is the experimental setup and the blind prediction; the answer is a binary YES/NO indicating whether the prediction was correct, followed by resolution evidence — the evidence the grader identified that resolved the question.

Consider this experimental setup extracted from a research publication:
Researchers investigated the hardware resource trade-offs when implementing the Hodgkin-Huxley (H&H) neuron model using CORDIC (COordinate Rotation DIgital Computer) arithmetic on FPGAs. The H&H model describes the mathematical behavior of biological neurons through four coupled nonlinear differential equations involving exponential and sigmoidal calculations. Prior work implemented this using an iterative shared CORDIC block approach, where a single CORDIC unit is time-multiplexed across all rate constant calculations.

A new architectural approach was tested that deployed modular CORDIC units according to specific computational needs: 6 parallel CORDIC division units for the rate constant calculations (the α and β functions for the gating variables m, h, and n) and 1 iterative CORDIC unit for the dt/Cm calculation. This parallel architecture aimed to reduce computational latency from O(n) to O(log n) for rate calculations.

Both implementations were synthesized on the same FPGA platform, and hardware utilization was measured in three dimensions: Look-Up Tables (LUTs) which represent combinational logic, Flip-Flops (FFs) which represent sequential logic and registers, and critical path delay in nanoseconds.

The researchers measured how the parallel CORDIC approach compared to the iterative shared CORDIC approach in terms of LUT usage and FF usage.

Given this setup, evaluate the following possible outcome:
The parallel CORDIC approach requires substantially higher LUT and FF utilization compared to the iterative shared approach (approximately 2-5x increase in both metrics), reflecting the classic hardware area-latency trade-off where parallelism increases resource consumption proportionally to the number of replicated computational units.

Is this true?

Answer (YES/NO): NO